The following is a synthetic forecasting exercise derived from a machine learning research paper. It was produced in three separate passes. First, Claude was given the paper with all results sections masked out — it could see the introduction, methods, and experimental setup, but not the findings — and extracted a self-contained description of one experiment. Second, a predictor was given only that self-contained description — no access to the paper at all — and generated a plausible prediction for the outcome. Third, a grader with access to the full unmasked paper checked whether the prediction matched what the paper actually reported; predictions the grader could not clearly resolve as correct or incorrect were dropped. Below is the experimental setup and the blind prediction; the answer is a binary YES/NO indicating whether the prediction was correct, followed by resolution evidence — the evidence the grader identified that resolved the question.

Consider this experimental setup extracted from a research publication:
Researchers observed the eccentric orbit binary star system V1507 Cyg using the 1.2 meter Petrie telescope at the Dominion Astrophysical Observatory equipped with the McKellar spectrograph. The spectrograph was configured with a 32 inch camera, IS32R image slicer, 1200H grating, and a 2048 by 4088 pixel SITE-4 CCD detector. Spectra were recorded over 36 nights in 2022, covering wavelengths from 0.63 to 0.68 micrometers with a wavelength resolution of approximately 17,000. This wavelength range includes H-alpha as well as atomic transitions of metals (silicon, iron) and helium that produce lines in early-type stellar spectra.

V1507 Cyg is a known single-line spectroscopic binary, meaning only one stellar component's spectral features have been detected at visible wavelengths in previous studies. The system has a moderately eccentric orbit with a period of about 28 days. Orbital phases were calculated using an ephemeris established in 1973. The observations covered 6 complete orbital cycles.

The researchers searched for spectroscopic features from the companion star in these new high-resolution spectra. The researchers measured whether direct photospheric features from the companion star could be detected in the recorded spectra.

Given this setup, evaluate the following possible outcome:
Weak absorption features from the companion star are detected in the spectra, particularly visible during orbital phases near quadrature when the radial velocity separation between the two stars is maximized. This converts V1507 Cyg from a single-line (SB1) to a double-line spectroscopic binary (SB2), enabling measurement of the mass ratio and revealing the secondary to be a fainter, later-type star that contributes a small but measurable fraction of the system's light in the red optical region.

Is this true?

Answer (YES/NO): NO